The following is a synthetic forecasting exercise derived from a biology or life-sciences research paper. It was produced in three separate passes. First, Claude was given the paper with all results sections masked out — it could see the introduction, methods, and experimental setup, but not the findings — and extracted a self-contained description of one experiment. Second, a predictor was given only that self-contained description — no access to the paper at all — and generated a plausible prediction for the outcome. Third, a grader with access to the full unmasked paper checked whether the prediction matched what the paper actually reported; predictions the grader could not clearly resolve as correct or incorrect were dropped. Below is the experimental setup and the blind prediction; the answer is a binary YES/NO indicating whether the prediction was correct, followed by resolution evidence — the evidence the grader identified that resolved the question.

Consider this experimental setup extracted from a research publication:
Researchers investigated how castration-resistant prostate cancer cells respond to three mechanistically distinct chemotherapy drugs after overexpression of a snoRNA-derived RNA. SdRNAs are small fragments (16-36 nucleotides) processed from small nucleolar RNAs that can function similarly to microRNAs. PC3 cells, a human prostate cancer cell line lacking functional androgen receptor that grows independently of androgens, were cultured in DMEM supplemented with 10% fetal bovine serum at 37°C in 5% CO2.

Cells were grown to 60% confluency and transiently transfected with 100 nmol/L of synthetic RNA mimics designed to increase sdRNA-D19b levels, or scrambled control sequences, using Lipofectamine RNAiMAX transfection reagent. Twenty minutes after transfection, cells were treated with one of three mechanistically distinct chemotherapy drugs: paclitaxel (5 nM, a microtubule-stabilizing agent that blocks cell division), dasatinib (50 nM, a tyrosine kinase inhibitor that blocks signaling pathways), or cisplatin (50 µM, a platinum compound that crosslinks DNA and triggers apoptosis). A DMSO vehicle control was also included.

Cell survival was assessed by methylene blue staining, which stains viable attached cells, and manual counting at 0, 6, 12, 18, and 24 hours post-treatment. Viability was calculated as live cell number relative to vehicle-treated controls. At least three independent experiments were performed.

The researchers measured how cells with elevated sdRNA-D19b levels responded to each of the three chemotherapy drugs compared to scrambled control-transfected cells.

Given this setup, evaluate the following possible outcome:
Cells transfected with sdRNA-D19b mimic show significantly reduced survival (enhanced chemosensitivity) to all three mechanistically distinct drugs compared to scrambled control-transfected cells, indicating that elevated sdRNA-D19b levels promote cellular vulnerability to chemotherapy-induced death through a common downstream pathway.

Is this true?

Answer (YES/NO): NO